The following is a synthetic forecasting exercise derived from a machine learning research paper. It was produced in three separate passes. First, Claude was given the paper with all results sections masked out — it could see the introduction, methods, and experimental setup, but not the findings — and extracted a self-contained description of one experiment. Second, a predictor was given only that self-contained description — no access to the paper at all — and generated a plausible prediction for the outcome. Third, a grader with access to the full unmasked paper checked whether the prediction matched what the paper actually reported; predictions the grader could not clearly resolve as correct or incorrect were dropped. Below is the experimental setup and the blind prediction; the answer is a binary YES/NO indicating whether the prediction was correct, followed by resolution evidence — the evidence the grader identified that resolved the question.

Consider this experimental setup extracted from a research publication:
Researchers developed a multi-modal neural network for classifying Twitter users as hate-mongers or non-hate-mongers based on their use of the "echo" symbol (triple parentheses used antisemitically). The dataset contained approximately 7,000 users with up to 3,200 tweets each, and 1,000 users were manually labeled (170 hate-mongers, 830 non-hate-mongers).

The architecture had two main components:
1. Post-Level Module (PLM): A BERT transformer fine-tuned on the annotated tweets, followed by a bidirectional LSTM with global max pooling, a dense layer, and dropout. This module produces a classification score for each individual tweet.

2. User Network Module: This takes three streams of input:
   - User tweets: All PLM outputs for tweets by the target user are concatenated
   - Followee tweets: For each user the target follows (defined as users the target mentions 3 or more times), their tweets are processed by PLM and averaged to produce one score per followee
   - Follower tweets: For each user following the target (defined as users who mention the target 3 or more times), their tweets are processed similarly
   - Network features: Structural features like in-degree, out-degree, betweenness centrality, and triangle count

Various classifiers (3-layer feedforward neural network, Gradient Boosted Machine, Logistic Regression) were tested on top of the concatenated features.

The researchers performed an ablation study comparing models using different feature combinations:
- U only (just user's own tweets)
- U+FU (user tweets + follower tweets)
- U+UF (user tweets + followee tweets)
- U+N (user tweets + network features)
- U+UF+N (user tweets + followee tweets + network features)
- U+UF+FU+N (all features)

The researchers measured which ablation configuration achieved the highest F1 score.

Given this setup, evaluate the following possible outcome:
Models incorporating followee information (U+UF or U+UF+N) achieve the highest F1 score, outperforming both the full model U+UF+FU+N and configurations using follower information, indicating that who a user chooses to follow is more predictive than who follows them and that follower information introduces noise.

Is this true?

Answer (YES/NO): YES